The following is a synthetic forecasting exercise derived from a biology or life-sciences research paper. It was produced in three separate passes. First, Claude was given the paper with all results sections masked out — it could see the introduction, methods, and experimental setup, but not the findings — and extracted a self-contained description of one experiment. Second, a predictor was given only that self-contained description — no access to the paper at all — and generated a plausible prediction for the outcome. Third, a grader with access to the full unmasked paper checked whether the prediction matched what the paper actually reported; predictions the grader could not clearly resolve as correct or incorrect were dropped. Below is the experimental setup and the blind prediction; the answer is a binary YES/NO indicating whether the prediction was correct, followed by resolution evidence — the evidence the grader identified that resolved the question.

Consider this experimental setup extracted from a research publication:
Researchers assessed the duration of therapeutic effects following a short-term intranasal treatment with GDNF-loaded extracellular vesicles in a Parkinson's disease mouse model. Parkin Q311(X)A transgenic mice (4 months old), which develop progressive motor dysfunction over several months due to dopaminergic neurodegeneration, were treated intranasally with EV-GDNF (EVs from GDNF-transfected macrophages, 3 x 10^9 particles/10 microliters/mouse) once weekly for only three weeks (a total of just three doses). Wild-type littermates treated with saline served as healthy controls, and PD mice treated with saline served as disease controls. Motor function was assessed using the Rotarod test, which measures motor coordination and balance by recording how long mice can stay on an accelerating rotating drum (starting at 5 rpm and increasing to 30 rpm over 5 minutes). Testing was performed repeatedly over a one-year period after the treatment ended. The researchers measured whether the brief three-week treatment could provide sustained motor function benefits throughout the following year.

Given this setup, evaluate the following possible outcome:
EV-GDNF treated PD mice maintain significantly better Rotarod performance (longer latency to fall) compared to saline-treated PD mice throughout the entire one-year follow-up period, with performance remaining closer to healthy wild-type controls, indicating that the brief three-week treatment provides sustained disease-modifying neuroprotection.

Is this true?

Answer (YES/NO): YES